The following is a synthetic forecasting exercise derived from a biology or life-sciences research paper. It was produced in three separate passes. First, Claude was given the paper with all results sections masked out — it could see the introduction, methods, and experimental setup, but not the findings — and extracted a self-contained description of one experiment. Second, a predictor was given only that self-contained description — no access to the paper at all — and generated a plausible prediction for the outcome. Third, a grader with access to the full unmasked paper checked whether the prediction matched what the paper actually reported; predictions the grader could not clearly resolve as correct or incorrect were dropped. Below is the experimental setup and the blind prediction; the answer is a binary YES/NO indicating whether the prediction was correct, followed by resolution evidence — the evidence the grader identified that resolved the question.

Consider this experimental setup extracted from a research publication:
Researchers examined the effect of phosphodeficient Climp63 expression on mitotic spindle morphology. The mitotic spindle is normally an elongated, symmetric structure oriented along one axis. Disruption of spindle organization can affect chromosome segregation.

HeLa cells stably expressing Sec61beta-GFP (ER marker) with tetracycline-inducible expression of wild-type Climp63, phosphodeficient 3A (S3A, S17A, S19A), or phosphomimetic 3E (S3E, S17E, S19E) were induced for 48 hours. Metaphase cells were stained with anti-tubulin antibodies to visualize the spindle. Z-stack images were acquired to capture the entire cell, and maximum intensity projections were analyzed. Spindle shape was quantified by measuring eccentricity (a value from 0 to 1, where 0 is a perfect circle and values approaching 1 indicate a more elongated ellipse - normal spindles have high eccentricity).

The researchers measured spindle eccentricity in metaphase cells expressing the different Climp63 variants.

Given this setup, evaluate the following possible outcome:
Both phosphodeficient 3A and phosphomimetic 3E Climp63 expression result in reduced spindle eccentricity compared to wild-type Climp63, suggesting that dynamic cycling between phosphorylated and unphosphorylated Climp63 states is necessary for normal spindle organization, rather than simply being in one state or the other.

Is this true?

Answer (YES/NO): NO